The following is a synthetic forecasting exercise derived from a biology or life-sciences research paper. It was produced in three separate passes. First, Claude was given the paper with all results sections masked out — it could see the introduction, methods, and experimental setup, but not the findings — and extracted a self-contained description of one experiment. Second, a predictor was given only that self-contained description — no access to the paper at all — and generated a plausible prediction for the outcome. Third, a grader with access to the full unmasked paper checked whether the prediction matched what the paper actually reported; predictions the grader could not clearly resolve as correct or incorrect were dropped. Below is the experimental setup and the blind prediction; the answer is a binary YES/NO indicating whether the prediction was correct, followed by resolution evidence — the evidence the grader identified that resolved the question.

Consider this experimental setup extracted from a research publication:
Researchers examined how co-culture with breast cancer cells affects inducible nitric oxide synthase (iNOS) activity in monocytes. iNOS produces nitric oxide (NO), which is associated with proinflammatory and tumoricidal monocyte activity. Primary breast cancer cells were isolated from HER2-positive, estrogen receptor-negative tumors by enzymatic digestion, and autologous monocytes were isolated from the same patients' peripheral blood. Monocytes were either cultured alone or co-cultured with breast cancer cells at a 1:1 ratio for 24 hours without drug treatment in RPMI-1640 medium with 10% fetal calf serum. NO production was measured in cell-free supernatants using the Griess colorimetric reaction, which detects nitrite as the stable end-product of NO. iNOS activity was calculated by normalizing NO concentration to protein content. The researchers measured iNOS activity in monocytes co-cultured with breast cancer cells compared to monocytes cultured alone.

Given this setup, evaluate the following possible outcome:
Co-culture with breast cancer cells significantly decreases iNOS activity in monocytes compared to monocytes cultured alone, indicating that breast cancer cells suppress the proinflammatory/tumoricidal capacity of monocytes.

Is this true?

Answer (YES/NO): NO